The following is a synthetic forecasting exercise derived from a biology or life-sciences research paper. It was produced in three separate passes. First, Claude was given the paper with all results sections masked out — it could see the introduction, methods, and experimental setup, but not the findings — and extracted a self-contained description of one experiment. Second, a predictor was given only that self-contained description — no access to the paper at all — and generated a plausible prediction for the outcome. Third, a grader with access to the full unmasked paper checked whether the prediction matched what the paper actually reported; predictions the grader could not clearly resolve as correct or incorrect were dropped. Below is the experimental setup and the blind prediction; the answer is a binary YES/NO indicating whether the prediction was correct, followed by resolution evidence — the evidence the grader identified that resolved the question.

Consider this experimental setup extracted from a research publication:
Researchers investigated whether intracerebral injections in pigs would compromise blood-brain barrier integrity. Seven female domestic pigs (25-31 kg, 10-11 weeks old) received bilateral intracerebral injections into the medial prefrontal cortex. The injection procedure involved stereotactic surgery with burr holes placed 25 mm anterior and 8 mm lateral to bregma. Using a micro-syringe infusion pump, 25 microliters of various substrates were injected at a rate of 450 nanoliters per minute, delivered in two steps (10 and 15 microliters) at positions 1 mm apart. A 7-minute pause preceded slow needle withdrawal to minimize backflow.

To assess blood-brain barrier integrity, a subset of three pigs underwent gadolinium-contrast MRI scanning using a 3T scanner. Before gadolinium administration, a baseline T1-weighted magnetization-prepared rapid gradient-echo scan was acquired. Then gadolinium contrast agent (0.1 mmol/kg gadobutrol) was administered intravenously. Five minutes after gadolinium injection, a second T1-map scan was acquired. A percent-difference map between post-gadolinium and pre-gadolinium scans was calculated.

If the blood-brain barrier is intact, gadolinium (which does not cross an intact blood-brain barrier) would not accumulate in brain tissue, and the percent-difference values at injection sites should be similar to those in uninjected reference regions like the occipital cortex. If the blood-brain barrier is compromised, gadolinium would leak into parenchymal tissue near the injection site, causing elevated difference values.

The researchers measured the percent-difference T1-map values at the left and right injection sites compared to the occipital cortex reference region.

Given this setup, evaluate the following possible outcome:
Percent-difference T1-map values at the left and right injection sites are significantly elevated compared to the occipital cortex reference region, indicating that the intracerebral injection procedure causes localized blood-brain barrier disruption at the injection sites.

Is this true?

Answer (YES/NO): NO